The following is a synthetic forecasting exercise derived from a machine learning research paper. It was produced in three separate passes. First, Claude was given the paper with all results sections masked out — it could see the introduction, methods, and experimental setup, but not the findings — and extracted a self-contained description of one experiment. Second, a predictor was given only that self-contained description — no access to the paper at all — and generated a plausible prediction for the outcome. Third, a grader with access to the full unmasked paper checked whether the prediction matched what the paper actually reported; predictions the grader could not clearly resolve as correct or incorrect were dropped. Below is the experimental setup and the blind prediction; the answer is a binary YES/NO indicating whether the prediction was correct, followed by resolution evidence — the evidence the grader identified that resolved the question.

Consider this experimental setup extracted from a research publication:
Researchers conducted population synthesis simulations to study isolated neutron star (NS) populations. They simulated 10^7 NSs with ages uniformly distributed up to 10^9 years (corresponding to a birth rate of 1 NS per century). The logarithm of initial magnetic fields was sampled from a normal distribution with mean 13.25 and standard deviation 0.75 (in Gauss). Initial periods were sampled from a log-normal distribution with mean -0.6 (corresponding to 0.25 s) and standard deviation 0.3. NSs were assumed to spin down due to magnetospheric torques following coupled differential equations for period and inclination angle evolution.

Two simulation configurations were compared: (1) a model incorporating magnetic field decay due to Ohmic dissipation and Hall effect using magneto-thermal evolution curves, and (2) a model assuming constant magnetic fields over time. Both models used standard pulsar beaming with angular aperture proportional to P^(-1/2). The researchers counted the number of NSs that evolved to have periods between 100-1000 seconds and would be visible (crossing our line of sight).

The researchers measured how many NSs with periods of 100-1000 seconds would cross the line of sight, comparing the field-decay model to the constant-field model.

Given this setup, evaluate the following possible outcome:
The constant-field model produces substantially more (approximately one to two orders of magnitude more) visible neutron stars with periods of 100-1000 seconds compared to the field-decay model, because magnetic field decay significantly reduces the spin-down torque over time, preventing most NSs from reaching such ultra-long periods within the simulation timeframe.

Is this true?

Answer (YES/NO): YES